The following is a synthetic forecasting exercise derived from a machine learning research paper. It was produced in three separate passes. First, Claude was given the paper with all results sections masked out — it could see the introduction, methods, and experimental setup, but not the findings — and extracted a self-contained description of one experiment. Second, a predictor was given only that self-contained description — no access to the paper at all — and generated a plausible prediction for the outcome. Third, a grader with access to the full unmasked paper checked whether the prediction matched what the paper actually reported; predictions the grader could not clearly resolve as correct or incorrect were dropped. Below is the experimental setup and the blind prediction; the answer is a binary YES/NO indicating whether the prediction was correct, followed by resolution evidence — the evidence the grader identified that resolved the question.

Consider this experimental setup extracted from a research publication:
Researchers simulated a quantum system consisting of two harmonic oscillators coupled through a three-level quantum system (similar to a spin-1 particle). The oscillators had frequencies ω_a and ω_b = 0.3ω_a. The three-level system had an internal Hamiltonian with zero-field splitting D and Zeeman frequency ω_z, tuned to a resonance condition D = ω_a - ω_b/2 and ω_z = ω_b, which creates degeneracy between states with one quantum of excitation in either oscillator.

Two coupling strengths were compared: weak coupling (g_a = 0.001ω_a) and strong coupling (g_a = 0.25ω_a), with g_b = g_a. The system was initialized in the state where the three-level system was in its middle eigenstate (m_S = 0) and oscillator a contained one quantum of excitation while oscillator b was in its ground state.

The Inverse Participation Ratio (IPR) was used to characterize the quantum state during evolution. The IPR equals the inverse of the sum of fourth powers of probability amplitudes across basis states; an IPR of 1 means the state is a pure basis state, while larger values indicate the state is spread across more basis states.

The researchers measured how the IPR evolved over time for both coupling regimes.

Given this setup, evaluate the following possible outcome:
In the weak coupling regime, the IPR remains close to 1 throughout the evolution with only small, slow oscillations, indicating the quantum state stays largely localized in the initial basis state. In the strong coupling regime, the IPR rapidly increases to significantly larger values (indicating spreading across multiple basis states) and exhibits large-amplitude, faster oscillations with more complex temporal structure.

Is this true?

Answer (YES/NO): NO